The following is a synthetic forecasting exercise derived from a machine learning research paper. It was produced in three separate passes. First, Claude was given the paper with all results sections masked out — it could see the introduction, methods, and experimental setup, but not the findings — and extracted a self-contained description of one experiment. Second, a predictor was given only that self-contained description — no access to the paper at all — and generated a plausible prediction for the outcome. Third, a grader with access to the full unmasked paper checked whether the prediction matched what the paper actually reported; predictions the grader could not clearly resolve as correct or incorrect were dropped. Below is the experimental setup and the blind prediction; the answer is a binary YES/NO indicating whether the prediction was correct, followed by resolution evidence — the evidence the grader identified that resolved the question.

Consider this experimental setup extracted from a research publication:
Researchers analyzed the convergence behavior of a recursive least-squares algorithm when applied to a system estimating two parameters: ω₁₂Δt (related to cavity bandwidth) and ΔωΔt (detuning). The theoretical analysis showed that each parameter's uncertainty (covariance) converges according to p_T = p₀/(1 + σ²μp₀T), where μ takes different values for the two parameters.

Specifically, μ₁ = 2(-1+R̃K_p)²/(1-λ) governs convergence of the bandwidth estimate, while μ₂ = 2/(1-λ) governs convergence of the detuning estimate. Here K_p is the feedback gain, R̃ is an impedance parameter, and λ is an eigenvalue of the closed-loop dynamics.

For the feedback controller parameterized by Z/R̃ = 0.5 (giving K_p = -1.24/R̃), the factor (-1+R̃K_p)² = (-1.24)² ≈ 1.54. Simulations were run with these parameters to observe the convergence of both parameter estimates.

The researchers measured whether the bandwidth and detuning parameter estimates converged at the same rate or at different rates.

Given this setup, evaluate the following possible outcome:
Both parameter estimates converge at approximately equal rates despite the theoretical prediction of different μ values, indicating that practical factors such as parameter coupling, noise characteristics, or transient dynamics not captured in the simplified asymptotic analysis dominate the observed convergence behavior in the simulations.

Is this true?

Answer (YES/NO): NO